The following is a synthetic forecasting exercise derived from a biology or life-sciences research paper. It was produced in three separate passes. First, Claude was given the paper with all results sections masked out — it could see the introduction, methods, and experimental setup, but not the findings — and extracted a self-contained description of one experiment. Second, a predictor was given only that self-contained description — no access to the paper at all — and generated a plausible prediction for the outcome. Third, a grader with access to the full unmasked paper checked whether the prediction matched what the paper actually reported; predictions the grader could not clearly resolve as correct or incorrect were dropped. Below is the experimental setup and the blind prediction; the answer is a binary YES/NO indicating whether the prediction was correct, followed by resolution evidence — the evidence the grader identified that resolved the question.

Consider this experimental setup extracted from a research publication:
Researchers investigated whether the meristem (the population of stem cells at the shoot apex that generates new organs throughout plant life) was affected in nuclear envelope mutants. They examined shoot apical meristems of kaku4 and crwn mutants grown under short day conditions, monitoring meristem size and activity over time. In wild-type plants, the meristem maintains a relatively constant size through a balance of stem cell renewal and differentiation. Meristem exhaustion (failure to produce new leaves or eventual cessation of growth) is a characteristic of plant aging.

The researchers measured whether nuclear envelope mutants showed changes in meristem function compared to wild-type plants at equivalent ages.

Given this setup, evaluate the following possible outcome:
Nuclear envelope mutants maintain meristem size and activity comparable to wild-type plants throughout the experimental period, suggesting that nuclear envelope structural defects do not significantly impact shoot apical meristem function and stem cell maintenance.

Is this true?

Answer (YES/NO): NO